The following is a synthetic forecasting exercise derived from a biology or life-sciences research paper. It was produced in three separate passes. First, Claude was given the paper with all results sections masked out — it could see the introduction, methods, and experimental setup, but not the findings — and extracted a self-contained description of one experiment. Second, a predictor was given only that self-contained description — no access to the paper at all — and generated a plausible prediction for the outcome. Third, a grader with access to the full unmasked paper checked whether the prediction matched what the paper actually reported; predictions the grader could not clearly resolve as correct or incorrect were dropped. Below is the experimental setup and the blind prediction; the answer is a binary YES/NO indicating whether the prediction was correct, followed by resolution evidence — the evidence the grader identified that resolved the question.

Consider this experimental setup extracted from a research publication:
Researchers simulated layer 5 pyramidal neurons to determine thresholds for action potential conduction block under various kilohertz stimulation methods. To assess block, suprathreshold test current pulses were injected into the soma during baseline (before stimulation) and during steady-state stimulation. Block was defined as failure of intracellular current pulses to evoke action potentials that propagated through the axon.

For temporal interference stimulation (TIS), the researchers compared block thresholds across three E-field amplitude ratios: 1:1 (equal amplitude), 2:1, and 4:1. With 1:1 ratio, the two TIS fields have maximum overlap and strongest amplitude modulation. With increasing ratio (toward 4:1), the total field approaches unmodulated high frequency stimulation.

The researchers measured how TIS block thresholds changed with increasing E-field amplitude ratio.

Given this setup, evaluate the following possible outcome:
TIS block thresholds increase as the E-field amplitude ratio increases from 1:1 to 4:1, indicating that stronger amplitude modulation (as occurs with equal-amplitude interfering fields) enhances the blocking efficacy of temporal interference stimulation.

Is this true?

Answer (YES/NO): NO